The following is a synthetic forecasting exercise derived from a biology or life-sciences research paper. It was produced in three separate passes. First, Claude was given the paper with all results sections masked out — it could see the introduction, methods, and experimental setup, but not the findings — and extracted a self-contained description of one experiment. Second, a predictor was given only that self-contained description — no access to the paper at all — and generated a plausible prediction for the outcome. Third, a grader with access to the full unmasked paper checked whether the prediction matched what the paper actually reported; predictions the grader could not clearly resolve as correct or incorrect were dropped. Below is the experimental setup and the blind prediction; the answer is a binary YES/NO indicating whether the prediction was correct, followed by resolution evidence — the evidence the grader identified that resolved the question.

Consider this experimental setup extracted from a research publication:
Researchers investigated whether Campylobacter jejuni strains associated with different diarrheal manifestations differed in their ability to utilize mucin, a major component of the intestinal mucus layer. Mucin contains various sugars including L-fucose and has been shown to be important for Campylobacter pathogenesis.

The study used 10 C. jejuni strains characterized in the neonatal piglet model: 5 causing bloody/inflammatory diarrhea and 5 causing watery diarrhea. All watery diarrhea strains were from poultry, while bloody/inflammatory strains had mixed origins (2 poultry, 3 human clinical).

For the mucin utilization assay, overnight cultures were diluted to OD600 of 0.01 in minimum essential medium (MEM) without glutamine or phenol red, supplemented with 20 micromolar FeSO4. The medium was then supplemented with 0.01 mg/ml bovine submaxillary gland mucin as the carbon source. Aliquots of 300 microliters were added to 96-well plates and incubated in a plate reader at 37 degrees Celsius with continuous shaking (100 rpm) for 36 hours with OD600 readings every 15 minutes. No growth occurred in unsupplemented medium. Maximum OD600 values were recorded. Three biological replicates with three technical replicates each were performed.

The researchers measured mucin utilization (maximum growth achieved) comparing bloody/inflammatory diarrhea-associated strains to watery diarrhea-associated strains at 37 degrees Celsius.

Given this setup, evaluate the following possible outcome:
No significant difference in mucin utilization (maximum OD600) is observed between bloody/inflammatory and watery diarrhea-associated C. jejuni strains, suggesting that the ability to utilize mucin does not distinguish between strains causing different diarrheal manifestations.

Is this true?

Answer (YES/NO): YES